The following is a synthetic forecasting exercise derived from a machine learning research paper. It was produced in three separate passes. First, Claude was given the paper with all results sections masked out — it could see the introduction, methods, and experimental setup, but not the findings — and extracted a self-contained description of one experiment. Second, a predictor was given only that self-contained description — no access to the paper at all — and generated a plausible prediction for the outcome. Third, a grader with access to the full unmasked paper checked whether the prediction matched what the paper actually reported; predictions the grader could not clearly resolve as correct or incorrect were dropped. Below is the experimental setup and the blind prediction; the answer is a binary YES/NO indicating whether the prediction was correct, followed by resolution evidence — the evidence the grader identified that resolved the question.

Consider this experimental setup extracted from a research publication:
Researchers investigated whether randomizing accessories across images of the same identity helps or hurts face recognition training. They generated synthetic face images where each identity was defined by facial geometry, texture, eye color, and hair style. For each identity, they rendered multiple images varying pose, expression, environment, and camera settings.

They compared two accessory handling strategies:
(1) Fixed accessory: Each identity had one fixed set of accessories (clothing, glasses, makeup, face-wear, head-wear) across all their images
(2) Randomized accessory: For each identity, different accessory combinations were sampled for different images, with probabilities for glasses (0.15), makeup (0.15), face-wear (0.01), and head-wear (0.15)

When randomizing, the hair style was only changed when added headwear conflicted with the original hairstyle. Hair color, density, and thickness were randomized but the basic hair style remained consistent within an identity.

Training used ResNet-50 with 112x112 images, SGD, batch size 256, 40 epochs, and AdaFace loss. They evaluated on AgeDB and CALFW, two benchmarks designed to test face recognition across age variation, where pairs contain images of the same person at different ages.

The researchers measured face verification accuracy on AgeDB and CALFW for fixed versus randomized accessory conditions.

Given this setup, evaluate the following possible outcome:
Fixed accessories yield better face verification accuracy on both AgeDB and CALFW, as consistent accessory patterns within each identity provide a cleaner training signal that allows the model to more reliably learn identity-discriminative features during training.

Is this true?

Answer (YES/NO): NO